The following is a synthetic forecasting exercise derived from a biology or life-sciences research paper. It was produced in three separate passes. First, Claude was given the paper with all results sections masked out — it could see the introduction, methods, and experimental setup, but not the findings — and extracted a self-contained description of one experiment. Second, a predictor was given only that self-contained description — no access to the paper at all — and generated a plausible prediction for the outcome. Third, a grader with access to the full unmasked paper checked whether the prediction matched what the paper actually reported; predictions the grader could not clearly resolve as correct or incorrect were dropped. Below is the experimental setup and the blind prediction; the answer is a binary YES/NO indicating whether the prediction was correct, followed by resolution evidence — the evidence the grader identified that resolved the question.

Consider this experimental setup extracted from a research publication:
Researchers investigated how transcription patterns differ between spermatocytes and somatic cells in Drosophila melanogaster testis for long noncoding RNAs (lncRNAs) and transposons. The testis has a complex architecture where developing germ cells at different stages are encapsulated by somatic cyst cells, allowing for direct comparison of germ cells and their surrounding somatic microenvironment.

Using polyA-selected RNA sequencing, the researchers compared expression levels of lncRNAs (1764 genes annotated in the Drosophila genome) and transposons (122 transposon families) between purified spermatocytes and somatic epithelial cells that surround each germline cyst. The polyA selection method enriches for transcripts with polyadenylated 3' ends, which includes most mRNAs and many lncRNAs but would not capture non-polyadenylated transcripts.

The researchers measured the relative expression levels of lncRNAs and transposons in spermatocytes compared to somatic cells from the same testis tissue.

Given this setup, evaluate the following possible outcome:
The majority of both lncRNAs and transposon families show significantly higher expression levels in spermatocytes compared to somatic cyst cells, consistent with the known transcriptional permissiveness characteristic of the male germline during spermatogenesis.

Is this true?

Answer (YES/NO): YES